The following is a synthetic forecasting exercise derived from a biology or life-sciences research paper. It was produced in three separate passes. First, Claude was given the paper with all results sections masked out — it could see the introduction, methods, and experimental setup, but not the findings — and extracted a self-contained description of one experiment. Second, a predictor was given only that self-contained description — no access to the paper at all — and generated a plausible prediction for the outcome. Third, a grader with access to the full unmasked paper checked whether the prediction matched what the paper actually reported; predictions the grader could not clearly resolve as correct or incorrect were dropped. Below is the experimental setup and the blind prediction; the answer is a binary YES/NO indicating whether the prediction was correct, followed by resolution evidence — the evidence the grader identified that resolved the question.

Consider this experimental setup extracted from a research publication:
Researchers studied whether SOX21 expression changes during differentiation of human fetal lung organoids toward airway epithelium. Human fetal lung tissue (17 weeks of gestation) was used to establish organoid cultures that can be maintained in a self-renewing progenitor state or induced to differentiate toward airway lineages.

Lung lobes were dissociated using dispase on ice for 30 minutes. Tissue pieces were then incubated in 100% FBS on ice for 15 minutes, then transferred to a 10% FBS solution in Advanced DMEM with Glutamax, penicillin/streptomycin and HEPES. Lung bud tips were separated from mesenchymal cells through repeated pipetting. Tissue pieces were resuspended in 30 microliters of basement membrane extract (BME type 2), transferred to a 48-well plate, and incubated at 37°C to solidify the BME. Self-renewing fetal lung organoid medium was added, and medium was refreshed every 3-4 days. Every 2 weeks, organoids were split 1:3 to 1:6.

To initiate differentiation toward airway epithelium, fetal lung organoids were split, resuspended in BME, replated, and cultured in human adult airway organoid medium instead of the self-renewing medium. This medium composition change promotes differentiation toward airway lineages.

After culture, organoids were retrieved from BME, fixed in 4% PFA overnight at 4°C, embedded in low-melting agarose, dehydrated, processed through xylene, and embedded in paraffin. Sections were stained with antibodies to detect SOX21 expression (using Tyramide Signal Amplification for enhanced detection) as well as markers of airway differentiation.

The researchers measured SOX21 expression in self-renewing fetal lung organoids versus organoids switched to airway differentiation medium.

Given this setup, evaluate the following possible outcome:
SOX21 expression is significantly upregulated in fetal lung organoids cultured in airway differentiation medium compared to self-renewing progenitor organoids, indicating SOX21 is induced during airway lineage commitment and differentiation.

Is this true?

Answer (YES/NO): YES